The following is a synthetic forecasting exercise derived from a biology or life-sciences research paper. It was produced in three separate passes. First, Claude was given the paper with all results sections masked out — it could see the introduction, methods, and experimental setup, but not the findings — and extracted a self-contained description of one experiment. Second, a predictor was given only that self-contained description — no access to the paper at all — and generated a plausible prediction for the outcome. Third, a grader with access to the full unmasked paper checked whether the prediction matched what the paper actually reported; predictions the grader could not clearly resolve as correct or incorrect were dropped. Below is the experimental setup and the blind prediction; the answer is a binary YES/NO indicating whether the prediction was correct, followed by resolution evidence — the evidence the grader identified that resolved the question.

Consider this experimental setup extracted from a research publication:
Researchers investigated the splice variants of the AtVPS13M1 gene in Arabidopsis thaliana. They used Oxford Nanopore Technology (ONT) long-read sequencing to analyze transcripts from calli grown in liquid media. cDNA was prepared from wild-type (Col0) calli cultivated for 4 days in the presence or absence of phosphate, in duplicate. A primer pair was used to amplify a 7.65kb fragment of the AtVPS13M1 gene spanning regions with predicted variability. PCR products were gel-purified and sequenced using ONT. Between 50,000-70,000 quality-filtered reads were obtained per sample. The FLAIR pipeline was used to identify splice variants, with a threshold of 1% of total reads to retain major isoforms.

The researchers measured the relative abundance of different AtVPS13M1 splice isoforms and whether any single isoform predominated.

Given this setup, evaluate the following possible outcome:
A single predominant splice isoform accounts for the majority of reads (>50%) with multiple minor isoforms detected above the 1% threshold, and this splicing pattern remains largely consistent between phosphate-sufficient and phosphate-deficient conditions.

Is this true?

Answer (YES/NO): YES